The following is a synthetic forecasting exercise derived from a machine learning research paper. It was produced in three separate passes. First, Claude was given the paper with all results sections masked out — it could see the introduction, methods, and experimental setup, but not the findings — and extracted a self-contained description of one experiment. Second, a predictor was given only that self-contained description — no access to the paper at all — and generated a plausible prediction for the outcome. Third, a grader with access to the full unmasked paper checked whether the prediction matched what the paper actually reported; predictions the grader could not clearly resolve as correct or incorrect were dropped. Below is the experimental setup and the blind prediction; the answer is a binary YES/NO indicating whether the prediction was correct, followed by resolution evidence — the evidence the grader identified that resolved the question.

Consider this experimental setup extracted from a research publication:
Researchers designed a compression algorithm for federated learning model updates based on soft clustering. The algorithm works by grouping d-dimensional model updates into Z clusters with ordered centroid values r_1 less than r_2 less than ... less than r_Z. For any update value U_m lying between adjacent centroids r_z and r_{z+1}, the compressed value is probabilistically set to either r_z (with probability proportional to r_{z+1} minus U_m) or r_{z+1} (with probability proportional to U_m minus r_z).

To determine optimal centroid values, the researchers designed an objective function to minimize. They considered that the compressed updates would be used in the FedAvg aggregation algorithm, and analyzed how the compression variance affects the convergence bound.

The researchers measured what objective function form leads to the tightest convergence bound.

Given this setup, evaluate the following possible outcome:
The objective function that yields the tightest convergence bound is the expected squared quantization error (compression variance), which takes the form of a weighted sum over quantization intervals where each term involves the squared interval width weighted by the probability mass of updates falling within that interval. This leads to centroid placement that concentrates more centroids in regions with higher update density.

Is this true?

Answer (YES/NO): NO